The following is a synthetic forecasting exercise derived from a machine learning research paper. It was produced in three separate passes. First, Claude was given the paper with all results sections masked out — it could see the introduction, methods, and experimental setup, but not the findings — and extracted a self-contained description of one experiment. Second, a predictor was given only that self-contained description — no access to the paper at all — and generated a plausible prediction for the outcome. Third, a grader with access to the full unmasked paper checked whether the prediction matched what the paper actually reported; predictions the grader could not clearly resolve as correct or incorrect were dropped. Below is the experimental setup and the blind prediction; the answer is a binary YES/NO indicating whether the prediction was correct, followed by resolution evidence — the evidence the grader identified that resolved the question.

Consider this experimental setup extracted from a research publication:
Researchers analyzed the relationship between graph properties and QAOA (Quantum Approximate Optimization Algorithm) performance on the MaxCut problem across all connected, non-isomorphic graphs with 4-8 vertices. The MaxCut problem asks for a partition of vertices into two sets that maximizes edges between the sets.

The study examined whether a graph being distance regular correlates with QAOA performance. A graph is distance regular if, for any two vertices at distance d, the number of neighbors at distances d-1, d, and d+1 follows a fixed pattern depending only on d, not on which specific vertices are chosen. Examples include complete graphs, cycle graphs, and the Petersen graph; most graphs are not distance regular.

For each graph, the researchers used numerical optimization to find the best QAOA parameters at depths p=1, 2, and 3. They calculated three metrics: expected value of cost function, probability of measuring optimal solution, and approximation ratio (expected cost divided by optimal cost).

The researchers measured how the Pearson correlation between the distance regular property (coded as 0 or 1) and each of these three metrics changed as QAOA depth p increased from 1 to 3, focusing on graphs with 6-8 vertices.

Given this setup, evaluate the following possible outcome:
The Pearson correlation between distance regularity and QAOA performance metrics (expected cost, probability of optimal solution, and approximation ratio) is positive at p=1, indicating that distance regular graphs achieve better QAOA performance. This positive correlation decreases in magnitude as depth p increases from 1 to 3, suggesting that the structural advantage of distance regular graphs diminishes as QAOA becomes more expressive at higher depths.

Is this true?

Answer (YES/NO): NO